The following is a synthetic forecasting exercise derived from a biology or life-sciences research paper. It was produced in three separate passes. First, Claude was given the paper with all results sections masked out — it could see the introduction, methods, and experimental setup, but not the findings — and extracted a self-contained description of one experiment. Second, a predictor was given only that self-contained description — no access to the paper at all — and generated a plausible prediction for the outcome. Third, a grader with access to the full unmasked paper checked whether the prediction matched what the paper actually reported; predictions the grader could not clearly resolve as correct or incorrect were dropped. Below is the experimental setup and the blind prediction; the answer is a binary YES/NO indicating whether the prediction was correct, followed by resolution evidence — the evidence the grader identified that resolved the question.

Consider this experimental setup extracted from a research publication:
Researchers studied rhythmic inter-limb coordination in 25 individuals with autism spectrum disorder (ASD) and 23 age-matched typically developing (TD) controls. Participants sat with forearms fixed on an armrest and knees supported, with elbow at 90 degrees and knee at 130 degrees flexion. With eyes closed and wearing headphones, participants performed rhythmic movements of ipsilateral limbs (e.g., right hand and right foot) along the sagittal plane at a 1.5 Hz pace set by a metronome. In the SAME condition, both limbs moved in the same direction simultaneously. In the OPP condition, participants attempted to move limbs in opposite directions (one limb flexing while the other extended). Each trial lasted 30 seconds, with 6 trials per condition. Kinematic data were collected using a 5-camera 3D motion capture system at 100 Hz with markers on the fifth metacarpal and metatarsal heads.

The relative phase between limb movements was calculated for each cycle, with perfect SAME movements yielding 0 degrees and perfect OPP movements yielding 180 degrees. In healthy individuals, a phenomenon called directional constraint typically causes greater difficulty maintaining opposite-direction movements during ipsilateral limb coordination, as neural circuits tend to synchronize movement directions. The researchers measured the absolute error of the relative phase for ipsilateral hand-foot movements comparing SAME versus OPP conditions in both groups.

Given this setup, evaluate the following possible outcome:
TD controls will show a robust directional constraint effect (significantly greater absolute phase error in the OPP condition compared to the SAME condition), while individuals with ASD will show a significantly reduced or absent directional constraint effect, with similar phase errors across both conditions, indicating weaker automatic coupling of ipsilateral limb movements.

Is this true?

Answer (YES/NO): NO